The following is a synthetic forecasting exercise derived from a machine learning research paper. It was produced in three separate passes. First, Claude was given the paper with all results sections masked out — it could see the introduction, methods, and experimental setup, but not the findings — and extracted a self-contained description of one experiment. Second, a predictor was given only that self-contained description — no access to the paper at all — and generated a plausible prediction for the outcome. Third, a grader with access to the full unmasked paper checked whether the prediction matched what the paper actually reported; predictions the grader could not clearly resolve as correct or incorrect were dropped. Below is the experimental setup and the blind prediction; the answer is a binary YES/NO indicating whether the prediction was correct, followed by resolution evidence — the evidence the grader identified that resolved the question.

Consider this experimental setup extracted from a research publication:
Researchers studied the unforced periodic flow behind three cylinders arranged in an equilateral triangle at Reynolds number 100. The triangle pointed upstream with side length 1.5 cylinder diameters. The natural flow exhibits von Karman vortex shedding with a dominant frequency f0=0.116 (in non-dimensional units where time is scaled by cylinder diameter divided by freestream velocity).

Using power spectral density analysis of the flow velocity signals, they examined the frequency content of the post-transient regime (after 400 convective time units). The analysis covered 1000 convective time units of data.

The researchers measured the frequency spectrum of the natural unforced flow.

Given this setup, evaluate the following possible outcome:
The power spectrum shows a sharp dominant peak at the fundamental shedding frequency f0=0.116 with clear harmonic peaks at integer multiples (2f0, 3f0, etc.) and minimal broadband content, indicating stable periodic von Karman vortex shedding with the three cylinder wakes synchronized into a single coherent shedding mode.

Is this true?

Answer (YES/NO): NO